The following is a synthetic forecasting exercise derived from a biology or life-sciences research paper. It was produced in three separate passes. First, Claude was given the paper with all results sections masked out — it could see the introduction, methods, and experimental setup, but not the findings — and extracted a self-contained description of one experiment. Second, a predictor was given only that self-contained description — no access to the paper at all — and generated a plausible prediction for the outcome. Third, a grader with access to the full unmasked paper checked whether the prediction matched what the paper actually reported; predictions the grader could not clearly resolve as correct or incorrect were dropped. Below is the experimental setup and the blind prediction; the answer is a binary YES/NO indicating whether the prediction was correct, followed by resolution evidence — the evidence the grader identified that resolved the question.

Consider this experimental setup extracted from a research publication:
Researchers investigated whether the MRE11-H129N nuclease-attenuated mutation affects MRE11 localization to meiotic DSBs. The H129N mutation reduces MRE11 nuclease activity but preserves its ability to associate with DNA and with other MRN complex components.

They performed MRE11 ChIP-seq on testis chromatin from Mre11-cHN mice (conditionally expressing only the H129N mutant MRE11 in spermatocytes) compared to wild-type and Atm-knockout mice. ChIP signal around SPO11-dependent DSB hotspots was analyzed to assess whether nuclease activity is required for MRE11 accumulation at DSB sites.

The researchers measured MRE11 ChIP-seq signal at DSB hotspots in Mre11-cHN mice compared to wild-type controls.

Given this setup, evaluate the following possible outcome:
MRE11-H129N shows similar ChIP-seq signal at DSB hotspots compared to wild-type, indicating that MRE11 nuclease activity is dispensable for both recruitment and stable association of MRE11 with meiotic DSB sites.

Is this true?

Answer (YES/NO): NO